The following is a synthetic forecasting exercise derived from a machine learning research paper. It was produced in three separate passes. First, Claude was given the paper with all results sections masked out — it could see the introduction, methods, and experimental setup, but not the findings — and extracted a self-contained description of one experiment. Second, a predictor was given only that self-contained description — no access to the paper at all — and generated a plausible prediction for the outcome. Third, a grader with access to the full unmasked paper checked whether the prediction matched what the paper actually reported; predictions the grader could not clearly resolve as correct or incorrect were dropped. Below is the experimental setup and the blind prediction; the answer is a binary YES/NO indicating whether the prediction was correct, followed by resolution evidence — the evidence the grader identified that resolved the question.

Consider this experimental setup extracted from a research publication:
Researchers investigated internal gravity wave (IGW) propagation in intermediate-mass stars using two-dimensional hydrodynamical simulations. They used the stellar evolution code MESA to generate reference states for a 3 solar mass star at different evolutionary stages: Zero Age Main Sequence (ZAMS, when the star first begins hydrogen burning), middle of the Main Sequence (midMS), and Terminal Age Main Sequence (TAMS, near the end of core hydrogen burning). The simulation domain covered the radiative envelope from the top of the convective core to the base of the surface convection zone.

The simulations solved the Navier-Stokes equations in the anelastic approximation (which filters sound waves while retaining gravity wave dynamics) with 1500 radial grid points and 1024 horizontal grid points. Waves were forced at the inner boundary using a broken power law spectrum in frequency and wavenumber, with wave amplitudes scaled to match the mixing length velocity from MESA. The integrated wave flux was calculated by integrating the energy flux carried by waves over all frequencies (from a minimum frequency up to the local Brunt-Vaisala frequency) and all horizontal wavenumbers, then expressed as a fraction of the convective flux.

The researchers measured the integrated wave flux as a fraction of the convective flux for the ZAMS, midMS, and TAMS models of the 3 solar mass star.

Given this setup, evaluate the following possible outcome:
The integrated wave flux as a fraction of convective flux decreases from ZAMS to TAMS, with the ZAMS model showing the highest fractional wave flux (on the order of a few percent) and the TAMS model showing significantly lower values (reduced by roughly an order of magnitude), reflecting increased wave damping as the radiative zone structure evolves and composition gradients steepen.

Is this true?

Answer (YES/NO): NO